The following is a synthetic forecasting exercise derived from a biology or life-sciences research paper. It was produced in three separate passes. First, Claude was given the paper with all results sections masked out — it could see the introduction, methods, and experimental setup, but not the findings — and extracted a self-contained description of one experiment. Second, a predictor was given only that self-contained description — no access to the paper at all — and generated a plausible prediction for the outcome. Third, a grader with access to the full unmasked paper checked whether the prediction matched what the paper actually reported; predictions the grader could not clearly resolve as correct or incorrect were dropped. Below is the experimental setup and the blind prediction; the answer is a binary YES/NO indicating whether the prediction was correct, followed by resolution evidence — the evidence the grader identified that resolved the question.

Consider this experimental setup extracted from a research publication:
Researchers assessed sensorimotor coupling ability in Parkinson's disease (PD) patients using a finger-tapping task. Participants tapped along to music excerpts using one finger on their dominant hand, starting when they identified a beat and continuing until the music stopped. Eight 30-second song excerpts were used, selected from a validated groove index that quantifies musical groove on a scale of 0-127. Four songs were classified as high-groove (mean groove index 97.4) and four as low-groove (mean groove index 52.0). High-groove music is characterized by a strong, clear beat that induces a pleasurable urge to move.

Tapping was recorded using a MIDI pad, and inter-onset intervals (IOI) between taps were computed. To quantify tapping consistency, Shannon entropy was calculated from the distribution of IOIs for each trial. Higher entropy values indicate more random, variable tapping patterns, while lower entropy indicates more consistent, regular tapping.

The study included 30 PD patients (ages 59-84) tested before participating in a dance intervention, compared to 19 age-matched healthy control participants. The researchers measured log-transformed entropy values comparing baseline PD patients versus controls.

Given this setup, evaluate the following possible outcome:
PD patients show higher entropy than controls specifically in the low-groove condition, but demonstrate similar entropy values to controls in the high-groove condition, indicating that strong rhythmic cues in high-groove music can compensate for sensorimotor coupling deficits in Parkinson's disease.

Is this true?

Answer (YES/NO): NO